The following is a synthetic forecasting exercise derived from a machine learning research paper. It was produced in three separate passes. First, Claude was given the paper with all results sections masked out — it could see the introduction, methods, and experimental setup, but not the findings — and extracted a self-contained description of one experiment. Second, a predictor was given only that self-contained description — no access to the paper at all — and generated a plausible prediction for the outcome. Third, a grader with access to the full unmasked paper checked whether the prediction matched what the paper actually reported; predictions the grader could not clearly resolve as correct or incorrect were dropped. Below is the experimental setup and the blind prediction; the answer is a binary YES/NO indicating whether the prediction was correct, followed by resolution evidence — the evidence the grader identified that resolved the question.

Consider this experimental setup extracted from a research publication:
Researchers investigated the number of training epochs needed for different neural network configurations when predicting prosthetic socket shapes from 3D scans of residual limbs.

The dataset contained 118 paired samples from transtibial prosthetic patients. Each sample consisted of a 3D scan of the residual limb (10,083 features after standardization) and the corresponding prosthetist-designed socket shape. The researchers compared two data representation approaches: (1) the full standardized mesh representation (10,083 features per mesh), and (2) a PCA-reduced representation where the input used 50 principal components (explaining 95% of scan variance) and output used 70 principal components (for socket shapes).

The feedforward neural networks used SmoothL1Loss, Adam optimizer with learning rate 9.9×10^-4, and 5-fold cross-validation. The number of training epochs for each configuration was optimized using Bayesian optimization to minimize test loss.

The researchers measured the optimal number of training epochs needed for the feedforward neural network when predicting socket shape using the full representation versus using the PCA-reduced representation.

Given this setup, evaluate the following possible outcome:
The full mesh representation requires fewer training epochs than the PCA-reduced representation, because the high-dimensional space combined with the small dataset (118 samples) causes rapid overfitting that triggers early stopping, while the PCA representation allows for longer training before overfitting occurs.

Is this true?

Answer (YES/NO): NO